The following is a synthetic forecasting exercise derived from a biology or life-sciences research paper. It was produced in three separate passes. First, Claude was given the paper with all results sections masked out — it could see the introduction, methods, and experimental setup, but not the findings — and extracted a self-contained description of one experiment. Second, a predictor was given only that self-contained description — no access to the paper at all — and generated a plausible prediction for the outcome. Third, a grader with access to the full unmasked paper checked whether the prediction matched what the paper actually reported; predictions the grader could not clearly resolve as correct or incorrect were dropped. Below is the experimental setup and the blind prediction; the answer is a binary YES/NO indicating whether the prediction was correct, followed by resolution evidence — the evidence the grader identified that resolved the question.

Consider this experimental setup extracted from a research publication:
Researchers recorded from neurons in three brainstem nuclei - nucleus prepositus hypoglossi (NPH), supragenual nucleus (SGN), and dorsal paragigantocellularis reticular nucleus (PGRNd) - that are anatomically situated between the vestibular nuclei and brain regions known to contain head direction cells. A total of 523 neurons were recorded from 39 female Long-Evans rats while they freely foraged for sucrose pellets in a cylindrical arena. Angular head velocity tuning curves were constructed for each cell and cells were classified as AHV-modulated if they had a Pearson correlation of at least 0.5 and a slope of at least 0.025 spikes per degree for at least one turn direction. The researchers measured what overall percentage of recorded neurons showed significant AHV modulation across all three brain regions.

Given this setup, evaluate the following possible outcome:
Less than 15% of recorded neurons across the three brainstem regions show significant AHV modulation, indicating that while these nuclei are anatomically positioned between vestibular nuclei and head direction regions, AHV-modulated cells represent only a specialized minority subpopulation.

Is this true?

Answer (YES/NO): NO